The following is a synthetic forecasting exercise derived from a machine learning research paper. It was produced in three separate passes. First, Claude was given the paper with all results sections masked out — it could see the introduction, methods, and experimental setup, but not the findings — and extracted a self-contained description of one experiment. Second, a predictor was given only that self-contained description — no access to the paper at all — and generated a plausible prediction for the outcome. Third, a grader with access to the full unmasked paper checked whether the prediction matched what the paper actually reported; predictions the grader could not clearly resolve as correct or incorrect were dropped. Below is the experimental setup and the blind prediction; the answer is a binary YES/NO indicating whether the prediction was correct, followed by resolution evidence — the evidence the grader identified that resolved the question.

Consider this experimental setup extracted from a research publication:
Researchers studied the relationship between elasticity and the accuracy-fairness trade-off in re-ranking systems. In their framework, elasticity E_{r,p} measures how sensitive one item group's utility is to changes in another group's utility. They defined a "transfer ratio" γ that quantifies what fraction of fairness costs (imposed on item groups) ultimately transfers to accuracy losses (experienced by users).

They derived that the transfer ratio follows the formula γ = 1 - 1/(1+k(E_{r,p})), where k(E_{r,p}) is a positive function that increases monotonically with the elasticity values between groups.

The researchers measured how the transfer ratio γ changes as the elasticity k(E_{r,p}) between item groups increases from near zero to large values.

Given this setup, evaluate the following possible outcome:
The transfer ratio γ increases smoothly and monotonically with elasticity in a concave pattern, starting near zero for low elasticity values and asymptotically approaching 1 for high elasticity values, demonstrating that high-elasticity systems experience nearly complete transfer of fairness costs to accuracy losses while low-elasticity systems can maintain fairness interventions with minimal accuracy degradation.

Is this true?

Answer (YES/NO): YES